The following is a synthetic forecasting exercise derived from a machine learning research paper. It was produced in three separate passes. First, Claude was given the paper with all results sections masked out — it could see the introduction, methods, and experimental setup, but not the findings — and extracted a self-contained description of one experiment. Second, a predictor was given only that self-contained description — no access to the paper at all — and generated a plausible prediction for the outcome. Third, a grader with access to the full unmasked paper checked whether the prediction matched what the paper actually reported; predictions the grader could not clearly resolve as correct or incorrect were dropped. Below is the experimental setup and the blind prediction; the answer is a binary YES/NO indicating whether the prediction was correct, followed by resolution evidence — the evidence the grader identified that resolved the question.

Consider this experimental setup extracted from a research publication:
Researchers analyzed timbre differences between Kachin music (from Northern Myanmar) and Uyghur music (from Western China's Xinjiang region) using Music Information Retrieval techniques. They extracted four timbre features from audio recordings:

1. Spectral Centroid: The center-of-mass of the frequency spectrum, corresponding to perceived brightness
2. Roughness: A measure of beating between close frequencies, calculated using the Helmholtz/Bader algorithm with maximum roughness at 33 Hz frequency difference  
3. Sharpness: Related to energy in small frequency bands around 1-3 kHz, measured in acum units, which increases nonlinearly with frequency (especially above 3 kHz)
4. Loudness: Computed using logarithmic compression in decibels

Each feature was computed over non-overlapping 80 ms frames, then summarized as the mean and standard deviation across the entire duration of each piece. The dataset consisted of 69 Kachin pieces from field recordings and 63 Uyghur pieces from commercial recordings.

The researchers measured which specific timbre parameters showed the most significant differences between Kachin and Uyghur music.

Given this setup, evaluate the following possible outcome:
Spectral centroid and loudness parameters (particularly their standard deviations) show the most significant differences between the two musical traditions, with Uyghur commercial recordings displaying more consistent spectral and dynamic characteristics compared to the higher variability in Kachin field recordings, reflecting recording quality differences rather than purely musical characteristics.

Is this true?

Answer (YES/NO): NO